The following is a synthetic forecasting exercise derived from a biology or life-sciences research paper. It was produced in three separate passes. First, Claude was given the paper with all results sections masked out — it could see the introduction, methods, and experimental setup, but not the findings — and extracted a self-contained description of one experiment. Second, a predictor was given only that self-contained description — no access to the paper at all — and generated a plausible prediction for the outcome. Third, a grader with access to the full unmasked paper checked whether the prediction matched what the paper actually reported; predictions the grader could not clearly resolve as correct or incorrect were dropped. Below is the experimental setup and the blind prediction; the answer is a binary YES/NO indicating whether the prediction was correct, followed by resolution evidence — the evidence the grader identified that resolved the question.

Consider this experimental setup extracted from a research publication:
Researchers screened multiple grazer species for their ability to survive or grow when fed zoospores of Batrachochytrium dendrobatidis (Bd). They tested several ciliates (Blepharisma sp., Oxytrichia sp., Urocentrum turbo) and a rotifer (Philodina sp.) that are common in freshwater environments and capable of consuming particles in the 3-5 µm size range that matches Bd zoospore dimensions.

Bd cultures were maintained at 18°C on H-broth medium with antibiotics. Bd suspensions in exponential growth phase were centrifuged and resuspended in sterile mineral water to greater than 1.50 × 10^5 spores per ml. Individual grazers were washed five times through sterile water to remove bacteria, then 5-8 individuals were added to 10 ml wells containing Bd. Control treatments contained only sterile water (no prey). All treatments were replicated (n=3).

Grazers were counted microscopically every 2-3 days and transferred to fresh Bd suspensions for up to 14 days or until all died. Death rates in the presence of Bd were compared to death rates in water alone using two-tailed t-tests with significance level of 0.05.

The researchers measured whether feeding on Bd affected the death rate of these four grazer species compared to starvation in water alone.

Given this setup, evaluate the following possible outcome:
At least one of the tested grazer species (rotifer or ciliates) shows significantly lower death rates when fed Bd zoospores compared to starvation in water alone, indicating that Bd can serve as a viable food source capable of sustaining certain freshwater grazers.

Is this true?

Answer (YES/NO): NO